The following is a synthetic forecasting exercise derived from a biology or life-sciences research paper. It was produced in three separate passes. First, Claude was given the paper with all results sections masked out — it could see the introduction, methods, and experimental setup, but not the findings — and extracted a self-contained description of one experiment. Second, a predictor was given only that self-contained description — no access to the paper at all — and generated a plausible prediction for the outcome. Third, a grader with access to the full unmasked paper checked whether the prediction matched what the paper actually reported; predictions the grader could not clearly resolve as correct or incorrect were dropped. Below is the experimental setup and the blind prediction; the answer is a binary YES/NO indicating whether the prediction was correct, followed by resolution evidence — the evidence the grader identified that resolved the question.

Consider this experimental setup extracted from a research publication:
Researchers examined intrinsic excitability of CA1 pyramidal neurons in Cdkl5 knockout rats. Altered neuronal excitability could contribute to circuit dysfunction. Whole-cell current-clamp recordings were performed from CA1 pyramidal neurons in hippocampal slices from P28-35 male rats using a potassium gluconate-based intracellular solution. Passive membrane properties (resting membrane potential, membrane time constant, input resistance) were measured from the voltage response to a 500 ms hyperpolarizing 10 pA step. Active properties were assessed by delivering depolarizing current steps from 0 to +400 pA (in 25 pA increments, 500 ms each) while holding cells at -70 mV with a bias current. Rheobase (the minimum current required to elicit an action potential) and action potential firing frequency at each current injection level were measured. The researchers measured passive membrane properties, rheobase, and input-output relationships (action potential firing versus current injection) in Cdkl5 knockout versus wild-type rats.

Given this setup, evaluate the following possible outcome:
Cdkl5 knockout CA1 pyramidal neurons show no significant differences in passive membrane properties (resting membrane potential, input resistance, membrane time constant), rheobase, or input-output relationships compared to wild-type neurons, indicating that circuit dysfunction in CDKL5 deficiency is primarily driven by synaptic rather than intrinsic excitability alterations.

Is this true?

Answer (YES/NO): YES